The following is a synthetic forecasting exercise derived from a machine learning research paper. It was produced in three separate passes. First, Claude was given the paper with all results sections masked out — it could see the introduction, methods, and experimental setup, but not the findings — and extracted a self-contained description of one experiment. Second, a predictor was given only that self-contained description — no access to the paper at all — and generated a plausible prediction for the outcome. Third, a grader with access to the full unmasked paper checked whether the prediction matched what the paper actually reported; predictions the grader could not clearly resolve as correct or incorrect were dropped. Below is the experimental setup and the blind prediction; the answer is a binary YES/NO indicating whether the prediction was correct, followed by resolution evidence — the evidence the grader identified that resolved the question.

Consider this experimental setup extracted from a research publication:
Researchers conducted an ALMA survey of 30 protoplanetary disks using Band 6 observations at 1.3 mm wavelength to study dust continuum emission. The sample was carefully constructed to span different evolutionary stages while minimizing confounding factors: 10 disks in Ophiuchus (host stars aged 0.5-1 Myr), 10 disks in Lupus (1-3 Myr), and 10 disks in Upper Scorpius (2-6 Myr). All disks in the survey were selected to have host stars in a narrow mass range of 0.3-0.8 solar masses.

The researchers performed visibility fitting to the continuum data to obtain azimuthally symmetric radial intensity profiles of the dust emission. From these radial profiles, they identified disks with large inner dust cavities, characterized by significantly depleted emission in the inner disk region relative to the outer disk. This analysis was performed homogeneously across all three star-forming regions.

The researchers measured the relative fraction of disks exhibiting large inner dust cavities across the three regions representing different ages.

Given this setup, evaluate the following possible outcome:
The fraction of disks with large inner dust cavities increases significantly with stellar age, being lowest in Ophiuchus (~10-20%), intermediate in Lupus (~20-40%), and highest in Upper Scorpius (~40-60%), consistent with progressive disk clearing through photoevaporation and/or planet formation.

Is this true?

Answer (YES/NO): NO